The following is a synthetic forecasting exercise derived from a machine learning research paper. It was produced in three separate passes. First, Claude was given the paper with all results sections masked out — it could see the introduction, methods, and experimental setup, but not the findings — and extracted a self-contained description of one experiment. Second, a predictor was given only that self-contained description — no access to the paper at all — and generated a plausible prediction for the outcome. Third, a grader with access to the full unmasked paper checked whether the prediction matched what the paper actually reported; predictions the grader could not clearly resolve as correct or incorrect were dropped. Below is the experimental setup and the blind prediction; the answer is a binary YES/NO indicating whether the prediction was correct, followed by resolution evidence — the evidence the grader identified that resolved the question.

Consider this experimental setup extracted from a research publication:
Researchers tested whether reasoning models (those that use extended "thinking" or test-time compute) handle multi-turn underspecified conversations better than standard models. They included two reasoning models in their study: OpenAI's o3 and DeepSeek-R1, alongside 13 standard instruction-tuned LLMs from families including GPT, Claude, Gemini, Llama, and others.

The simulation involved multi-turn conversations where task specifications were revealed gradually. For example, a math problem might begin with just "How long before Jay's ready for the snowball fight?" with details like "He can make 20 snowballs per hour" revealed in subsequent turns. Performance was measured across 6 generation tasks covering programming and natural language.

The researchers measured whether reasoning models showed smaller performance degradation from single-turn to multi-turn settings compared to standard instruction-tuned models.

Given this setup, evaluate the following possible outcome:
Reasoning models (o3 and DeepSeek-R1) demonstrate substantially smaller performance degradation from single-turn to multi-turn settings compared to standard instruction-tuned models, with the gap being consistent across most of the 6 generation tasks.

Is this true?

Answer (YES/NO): NO